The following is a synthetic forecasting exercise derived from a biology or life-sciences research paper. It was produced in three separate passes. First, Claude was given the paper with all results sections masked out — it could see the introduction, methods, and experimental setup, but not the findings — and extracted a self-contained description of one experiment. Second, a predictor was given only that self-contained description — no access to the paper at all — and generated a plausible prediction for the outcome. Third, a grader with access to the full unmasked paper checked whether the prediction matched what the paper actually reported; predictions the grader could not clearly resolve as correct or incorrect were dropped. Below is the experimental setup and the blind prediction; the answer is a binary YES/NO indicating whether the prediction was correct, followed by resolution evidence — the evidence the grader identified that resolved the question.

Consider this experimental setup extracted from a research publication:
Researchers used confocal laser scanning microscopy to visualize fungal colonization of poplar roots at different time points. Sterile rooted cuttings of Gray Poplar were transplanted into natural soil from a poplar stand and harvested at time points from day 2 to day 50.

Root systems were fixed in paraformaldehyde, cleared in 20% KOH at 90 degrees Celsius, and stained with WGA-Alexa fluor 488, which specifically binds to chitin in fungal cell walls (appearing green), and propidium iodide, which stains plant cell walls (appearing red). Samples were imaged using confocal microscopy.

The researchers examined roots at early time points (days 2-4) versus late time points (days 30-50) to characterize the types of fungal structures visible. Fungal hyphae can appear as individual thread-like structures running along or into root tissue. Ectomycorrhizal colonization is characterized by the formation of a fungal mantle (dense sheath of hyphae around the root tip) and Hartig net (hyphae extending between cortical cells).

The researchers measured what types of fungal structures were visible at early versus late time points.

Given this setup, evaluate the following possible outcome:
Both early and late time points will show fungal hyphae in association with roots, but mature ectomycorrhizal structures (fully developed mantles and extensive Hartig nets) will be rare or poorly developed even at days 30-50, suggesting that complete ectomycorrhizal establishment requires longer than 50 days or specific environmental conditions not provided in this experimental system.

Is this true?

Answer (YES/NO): NO